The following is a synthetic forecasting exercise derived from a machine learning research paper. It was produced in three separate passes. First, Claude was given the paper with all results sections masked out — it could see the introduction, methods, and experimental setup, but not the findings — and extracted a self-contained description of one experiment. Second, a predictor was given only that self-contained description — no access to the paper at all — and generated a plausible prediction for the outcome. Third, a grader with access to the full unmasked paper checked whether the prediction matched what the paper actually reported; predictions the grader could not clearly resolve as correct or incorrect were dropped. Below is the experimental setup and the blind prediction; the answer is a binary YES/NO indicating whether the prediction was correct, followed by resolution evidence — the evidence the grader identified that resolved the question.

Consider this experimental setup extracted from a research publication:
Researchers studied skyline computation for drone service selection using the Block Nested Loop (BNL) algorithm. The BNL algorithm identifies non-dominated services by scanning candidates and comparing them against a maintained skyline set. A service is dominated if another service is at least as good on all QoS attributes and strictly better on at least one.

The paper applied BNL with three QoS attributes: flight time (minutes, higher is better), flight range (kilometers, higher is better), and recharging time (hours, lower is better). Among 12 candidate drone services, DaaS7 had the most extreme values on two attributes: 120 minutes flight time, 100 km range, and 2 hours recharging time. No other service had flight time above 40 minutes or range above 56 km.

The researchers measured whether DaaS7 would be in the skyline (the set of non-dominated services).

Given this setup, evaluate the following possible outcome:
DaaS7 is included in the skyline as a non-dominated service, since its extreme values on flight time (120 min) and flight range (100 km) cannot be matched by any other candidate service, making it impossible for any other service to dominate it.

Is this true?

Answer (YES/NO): YES